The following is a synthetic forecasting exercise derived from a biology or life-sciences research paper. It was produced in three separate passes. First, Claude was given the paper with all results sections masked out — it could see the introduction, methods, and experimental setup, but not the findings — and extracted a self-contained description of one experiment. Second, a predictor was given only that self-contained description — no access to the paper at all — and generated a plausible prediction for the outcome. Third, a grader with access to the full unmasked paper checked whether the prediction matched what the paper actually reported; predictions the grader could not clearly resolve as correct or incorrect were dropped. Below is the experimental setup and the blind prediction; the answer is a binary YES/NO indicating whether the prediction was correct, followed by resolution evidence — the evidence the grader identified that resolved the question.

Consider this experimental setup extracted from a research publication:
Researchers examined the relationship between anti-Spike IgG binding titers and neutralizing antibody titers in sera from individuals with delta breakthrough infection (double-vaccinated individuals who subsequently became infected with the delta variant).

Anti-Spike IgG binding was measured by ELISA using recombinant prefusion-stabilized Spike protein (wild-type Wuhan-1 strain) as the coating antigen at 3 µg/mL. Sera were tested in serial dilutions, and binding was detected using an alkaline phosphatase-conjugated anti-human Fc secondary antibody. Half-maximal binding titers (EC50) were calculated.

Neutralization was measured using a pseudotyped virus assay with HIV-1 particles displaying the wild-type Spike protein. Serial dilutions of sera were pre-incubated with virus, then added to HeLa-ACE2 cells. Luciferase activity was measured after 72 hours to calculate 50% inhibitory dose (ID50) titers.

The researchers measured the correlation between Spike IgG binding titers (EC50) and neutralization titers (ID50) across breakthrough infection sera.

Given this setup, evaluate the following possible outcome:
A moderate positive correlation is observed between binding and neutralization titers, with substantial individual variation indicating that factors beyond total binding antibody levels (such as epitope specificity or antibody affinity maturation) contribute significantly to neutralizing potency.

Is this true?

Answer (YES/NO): NO